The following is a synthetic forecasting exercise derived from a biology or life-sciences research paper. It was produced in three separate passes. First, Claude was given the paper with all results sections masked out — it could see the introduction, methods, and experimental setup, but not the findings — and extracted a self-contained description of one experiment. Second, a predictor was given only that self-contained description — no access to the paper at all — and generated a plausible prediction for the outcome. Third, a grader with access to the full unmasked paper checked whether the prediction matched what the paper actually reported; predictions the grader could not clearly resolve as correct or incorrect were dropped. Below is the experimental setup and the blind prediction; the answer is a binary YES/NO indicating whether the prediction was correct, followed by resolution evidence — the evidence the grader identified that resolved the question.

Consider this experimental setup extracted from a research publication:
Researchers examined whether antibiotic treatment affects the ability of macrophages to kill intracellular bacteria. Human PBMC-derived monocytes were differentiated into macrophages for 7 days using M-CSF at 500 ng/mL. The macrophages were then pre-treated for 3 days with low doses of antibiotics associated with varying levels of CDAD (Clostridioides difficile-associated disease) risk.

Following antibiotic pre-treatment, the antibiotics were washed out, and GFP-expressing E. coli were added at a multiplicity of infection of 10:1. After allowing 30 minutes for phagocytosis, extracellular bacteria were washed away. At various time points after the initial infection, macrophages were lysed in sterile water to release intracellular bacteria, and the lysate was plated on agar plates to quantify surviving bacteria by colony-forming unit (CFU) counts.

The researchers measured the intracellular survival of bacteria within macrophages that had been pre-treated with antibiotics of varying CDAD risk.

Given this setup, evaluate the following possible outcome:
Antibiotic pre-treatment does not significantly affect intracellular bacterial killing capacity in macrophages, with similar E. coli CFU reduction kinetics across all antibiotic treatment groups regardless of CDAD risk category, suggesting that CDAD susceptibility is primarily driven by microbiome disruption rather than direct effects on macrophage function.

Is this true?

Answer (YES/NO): NO